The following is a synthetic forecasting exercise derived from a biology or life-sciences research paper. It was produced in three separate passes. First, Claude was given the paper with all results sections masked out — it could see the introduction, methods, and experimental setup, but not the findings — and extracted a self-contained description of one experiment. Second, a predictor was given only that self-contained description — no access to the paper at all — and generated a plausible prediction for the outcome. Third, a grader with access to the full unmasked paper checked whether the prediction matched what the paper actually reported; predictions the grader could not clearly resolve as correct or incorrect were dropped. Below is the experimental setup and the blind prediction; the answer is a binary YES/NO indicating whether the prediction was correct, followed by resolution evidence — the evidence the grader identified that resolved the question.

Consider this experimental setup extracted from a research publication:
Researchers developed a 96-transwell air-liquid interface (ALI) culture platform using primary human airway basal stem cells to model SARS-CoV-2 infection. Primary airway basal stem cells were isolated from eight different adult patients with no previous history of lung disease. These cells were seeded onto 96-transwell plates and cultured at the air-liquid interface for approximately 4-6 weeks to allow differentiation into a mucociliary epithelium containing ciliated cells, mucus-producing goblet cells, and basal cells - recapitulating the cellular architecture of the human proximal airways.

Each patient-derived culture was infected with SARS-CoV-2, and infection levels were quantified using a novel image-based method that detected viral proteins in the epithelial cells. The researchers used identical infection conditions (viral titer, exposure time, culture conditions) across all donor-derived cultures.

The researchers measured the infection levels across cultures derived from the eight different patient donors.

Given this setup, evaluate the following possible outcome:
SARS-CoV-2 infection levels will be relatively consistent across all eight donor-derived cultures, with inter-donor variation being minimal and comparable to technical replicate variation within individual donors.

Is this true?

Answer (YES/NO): NO